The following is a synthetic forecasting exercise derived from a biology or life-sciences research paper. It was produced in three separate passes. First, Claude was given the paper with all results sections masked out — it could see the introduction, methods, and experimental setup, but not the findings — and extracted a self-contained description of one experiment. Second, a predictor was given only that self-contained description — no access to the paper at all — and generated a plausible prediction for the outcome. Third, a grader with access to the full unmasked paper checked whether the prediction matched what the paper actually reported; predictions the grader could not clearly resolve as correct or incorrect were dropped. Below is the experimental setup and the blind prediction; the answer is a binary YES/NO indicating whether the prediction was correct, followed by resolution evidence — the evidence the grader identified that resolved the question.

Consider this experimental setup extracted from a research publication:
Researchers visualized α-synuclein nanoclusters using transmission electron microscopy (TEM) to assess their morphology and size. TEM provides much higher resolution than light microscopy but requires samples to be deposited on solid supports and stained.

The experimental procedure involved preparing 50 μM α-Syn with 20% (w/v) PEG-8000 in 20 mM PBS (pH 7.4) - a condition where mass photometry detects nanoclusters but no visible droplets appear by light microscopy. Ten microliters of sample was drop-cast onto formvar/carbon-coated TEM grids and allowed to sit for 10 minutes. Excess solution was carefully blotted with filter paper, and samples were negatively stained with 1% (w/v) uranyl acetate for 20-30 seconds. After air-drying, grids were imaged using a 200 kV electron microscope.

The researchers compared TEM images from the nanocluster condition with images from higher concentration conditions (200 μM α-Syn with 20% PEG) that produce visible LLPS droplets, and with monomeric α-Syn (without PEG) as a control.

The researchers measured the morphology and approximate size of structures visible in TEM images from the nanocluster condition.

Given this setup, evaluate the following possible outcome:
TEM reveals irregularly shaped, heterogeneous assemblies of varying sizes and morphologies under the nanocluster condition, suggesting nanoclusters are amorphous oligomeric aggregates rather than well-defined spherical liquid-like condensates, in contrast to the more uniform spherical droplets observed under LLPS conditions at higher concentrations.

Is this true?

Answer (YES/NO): NO